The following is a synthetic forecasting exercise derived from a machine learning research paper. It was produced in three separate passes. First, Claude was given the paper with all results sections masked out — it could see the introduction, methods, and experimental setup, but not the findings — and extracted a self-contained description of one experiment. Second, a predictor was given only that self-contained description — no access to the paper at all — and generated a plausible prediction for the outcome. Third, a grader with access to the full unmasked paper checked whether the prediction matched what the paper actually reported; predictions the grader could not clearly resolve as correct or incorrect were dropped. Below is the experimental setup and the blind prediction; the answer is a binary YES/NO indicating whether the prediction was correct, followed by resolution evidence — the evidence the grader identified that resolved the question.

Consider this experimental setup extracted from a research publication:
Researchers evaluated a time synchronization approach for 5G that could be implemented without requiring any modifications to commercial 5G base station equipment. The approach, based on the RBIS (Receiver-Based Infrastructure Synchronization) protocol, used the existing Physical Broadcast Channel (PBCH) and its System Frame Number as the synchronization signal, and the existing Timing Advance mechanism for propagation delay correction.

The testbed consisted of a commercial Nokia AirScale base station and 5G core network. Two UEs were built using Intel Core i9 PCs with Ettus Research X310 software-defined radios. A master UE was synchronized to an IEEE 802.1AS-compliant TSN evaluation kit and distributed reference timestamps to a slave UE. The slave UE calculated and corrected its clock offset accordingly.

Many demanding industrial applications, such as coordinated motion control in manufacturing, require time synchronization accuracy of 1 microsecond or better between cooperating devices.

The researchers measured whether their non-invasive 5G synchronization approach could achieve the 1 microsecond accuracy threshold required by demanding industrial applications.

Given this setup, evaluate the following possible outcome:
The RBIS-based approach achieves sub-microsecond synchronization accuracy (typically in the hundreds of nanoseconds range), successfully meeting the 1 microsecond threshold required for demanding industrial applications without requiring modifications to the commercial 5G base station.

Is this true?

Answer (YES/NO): NO